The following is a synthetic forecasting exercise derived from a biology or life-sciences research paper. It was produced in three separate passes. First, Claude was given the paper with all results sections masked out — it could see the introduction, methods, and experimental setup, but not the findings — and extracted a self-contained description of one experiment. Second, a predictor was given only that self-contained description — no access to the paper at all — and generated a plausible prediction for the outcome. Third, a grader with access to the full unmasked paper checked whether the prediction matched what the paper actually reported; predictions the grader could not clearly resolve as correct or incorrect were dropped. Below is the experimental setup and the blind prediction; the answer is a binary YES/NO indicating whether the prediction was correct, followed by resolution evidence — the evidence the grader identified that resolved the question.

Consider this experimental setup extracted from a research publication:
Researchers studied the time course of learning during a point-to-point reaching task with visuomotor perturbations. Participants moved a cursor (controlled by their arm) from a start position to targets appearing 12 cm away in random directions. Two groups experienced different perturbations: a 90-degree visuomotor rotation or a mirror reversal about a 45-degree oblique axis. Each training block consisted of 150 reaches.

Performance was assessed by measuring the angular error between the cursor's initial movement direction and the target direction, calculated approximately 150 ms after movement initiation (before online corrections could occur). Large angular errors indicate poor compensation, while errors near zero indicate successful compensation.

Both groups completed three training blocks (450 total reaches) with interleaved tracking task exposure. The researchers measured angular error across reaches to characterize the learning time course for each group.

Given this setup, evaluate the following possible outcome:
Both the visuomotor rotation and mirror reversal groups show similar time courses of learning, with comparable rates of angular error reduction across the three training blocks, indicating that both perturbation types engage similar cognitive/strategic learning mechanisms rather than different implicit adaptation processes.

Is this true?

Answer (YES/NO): NO